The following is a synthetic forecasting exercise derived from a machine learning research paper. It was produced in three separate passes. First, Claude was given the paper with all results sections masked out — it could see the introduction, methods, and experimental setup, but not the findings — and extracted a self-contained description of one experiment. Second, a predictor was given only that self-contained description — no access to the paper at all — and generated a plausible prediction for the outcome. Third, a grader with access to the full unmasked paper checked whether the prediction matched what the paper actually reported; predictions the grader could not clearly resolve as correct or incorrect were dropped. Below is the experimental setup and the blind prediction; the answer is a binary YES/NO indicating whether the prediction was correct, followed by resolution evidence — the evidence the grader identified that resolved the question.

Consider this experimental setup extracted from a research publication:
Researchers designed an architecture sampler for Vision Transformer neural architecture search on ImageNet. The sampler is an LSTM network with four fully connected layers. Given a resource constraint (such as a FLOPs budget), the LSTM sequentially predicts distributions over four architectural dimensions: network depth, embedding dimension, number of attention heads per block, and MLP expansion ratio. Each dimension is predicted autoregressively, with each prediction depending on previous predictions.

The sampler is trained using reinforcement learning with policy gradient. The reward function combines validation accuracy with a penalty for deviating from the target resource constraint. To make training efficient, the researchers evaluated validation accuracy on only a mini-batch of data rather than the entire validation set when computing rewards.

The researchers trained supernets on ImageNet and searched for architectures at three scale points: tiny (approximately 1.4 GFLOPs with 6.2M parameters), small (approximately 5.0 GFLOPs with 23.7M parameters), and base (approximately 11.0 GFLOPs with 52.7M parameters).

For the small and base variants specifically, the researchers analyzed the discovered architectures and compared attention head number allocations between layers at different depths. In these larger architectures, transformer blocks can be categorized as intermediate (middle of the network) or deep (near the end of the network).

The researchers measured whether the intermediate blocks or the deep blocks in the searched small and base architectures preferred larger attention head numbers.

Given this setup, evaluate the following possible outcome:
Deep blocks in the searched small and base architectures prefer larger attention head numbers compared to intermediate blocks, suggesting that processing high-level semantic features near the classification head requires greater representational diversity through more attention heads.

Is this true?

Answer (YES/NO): NO